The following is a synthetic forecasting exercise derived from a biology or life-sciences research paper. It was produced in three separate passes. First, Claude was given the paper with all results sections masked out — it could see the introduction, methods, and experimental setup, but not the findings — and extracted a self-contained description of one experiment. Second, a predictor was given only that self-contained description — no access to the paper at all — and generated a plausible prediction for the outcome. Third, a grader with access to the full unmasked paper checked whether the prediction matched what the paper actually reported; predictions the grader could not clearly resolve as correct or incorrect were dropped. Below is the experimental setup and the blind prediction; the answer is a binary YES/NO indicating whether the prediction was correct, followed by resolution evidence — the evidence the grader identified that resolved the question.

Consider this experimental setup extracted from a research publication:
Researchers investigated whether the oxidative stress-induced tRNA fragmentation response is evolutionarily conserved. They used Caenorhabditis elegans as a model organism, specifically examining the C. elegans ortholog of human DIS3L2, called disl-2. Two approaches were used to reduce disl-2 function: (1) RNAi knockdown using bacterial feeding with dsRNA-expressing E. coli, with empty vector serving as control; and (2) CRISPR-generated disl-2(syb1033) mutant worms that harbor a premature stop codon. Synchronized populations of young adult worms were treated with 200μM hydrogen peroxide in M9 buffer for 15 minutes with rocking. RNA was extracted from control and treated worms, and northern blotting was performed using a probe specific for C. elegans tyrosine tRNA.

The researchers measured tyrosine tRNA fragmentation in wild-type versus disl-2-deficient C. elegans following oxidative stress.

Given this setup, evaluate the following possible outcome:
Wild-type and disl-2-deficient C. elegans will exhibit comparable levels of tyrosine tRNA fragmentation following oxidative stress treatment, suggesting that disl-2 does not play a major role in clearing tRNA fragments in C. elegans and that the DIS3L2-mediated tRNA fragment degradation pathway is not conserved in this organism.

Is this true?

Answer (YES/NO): NO